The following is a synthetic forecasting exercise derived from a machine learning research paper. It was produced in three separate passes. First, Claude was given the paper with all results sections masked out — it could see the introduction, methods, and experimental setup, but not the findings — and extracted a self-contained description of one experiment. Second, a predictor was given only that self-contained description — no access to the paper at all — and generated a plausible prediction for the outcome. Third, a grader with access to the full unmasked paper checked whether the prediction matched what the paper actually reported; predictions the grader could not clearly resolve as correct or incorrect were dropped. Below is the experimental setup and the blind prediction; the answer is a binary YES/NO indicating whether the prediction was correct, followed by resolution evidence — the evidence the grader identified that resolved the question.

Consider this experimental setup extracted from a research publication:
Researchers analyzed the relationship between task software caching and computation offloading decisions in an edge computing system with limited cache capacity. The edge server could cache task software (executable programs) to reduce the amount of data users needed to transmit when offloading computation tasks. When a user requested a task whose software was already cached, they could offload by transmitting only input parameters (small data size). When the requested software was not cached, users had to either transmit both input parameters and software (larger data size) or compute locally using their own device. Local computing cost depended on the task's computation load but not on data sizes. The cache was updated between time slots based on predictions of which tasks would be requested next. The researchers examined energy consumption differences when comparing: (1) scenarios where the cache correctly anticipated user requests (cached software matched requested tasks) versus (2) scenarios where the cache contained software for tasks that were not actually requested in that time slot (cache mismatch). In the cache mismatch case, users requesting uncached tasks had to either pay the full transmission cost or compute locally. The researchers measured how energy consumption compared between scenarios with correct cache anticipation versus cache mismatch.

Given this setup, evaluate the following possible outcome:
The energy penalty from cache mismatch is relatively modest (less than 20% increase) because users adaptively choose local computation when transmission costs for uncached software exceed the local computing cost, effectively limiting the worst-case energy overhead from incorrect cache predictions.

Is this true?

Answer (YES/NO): NO